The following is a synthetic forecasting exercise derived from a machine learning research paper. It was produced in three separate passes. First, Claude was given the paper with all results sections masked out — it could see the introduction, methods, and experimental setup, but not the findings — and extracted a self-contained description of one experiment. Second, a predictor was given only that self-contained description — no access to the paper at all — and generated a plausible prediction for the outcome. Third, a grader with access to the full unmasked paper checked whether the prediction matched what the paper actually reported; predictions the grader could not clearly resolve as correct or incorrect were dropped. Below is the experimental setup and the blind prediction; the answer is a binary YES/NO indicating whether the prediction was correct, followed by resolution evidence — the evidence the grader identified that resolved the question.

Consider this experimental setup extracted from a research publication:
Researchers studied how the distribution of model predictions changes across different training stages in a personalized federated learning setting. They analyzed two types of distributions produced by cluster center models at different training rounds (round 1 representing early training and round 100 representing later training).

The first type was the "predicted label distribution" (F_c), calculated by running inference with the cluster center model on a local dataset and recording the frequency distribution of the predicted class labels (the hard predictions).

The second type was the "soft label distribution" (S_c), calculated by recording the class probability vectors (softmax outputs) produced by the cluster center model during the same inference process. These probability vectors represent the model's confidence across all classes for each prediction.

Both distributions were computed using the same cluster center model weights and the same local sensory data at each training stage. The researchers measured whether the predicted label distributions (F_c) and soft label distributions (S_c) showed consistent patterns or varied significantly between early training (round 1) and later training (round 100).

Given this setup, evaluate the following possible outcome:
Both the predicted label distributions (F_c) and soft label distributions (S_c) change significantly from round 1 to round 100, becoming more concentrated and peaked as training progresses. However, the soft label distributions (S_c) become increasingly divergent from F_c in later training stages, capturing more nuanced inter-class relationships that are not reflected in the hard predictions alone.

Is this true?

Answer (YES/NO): NO